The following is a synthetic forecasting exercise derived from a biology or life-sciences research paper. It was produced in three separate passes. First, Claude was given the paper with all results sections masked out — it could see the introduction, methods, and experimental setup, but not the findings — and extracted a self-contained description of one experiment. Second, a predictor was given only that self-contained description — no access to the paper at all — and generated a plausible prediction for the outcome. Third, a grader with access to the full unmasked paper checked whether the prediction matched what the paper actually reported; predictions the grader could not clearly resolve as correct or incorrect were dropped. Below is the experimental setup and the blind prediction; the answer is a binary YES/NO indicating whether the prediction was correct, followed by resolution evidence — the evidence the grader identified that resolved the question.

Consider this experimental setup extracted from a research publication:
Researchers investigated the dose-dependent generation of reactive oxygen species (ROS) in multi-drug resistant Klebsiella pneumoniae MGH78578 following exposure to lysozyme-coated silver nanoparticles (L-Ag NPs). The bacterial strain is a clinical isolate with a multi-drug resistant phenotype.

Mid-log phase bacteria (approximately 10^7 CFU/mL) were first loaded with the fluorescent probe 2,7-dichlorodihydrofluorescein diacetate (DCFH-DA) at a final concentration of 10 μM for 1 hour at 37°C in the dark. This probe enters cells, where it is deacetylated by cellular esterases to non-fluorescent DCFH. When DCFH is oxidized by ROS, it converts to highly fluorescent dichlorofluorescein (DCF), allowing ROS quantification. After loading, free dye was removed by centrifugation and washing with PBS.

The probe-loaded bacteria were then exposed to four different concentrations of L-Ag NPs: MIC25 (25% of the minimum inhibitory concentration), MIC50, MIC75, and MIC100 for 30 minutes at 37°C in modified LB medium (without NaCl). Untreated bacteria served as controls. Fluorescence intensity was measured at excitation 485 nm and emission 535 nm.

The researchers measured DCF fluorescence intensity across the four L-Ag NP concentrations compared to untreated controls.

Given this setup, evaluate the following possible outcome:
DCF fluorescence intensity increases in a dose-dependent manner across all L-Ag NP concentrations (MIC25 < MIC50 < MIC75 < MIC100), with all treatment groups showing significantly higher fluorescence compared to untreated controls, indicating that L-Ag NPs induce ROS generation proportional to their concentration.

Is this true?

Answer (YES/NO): YES